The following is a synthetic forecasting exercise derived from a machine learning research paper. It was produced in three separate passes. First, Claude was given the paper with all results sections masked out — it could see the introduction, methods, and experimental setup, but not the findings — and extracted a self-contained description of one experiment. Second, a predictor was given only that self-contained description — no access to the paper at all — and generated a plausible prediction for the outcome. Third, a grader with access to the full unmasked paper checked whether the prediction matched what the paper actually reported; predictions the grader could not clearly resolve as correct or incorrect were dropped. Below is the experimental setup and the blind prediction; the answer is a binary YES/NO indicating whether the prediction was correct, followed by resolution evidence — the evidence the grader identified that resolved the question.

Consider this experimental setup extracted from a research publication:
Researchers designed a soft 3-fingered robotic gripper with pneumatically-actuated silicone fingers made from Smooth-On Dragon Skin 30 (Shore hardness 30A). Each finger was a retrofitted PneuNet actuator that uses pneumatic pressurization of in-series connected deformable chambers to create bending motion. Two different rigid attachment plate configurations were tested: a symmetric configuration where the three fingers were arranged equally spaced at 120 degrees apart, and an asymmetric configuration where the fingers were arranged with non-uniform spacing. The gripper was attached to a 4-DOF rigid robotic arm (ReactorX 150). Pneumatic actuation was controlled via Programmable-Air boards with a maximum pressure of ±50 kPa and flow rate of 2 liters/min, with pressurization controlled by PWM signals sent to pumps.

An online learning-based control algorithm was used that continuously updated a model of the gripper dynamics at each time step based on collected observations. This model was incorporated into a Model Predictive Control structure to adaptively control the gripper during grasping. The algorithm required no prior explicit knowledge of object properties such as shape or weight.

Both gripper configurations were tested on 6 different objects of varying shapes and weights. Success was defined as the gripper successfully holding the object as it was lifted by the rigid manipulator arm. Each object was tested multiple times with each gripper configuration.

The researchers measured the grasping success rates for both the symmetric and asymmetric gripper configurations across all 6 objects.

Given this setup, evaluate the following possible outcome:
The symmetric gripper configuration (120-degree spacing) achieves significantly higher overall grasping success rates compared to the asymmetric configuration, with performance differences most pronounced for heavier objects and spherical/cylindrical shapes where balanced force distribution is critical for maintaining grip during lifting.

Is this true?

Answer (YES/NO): NO